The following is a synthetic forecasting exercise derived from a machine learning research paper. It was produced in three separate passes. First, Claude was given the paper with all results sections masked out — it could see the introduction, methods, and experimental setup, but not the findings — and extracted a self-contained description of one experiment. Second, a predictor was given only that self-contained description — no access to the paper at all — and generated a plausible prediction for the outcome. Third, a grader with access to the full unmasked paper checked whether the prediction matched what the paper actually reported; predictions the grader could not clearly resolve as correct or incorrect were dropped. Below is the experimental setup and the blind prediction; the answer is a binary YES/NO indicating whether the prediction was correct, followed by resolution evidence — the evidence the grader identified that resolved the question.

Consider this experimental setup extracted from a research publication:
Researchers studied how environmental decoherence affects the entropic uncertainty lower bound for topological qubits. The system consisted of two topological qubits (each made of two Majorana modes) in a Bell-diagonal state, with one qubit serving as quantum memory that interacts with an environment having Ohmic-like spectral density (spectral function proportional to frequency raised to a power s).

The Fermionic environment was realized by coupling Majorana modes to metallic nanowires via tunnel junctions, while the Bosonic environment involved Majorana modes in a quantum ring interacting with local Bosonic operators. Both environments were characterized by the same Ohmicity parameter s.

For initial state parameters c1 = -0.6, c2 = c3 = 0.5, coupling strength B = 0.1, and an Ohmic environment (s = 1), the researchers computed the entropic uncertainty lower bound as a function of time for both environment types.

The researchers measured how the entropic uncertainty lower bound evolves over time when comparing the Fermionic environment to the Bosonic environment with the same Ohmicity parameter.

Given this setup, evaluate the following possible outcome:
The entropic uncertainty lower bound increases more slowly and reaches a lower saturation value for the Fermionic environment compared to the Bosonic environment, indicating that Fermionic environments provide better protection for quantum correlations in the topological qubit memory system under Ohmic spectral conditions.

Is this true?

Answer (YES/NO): NO